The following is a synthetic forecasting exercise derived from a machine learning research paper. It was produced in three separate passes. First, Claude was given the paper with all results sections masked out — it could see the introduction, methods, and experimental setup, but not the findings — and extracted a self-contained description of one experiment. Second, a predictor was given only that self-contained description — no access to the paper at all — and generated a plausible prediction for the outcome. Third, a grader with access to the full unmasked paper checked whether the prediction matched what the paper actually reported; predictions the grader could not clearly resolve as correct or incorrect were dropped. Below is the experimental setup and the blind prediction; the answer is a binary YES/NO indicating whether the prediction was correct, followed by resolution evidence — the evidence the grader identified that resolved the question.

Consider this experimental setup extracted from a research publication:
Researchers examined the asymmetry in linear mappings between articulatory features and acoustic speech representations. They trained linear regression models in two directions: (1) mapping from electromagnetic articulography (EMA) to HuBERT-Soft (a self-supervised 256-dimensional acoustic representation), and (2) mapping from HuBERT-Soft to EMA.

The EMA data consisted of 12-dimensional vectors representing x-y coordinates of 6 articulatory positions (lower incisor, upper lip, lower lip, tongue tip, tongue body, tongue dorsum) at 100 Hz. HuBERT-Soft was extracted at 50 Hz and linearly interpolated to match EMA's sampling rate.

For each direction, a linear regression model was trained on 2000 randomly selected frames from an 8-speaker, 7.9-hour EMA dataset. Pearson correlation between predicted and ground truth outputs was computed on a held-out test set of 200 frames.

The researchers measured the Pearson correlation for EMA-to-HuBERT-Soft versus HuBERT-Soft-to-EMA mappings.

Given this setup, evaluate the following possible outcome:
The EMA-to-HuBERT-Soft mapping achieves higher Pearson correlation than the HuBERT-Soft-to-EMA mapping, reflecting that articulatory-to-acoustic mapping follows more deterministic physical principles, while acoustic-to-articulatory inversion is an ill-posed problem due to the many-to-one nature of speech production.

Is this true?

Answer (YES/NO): NO